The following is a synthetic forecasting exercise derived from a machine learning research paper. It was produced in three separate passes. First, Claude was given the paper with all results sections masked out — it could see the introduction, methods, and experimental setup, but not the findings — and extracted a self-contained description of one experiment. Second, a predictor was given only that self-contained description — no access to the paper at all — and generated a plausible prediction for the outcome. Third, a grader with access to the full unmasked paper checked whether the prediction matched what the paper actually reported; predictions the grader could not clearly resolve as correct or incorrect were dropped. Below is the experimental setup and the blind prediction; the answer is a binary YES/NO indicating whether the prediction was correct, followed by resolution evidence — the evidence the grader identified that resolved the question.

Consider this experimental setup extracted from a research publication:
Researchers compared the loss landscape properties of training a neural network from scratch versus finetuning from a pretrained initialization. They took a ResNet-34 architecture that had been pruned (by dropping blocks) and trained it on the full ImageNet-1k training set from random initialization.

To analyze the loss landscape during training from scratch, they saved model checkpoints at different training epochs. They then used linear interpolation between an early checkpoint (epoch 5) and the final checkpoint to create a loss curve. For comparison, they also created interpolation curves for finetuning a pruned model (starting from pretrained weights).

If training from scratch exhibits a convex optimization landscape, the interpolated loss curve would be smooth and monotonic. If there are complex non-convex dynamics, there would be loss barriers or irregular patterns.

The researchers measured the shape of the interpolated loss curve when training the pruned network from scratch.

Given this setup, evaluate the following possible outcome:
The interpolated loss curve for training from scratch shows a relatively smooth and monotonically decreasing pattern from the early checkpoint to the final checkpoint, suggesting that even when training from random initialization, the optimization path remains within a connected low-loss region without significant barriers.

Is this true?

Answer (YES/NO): NO